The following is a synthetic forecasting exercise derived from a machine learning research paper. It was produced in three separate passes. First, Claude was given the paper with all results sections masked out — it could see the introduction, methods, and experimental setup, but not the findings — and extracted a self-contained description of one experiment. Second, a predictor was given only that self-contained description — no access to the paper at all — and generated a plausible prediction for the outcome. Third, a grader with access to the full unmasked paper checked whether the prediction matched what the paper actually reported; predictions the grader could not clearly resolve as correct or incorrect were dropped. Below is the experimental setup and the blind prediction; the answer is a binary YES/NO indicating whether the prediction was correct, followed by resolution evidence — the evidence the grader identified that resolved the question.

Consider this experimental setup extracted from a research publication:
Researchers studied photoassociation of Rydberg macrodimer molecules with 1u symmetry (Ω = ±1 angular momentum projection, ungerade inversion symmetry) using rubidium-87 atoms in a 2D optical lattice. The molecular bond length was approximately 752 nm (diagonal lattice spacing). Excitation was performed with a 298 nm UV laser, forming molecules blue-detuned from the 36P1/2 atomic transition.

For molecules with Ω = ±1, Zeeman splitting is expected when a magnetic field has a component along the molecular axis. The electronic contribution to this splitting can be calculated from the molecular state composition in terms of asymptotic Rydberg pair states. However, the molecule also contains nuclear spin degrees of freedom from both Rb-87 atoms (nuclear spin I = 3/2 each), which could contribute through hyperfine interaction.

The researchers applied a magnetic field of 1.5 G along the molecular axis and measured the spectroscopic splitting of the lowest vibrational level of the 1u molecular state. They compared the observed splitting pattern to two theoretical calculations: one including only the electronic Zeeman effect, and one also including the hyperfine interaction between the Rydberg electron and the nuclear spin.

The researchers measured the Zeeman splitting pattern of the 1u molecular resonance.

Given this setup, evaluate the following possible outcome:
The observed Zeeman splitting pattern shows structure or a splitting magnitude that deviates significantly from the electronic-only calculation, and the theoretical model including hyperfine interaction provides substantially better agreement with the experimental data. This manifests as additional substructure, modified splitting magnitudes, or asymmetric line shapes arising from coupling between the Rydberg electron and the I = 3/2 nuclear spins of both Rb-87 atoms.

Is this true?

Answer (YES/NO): YES